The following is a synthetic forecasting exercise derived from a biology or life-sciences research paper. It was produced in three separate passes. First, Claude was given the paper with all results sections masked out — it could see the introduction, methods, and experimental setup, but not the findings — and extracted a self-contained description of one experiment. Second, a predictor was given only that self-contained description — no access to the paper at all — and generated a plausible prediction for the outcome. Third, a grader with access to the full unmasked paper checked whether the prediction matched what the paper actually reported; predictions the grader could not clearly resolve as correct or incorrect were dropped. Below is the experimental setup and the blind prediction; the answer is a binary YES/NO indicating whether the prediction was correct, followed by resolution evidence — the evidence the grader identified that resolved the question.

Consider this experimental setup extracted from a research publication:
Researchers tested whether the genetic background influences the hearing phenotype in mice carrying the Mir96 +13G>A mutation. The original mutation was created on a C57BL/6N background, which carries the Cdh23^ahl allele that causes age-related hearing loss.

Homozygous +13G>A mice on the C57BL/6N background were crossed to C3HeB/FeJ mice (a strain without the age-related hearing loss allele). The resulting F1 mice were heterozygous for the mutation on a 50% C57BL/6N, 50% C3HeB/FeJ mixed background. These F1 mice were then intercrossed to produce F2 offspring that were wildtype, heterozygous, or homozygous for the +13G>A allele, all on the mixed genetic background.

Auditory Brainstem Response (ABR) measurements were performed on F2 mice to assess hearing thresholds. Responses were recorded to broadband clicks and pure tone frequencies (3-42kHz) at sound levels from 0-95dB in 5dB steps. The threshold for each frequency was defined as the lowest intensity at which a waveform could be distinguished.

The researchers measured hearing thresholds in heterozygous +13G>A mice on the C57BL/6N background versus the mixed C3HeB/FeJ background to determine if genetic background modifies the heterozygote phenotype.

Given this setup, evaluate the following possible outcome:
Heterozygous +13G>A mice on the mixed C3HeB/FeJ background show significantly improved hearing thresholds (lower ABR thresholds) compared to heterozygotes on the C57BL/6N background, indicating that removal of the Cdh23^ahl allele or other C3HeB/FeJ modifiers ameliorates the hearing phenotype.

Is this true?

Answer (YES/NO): NO